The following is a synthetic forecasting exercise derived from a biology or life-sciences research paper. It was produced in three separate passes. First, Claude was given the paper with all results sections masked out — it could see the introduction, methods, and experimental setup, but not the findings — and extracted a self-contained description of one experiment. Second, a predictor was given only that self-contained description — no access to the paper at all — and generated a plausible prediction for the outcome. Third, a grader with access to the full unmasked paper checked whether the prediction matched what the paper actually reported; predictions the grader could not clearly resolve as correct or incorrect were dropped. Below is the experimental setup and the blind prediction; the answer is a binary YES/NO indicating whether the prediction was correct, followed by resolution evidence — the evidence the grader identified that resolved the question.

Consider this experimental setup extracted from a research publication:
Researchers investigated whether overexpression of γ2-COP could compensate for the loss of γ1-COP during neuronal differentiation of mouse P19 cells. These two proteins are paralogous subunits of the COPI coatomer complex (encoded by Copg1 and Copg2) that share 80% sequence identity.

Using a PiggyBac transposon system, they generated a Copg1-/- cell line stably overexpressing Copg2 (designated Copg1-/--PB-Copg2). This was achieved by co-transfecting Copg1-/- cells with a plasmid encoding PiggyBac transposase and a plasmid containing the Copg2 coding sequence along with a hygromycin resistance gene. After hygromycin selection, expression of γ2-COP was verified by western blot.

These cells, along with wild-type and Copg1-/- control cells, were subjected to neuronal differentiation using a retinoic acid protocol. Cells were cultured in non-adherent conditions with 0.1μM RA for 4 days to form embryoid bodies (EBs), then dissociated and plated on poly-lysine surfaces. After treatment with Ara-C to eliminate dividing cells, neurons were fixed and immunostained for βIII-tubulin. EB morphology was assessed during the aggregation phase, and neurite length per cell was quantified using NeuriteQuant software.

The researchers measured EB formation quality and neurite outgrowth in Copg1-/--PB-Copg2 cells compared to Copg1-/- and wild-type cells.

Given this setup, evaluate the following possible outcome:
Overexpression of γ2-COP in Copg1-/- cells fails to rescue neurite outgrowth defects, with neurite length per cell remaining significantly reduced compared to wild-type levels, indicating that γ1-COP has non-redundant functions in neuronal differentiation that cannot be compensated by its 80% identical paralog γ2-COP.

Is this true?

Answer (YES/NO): YES